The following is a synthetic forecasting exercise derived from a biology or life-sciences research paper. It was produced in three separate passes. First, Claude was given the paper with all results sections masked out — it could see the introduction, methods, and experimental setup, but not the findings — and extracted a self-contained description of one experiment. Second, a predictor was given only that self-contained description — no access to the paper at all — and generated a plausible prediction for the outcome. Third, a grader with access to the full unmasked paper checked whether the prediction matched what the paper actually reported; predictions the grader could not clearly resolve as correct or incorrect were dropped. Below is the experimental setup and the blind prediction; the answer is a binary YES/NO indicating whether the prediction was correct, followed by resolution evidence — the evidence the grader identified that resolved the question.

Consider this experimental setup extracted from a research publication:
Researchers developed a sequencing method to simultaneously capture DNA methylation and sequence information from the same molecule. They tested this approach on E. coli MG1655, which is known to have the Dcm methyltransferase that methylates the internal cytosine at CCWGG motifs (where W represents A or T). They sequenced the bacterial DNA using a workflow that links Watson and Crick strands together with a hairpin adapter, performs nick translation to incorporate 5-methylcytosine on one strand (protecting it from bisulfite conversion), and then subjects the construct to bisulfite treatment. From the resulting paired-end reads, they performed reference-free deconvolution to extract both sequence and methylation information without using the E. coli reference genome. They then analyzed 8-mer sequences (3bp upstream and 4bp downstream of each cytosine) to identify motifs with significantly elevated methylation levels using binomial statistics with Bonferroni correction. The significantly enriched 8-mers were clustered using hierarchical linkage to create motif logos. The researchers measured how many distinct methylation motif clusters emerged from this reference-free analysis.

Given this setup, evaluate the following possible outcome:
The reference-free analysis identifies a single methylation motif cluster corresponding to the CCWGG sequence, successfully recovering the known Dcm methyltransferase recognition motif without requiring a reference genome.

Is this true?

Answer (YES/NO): NO